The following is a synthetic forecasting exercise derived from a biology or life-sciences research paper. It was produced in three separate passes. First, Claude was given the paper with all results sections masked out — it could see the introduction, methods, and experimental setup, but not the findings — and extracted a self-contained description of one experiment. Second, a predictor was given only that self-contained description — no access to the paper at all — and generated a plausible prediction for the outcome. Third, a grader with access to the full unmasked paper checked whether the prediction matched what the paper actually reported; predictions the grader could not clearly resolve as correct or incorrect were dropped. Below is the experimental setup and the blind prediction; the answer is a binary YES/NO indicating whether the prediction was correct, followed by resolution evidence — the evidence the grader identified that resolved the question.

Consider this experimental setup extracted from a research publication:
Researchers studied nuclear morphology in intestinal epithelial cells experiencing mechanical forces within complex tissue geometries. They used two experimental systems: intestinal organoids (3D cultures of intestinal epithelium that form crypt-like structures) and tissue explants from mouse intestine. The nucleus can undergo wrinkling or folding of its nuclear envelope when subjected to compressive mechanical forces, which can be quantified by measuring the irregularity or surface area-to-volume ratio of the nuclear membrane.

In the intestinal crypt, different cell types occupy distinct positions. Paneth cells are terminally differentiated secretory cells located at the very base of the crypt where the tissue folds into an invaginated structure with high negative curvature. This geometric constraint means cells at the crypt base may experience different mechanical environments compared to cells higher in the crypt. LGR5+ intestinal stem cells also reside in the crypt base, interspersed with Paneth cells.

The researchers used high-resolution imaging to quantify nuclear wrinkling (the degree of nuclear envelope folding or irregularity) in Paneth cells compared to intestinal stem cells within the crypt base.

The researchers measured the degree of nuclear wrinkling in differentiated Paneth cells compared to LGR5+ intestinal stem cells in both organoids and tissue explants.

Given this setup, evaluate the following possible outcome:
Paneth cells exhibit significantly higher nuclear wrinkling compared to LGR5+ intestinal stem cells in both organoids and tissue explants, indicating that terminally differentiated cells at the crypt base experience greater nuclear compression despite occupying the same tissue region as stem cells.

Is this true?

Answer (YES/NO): YES